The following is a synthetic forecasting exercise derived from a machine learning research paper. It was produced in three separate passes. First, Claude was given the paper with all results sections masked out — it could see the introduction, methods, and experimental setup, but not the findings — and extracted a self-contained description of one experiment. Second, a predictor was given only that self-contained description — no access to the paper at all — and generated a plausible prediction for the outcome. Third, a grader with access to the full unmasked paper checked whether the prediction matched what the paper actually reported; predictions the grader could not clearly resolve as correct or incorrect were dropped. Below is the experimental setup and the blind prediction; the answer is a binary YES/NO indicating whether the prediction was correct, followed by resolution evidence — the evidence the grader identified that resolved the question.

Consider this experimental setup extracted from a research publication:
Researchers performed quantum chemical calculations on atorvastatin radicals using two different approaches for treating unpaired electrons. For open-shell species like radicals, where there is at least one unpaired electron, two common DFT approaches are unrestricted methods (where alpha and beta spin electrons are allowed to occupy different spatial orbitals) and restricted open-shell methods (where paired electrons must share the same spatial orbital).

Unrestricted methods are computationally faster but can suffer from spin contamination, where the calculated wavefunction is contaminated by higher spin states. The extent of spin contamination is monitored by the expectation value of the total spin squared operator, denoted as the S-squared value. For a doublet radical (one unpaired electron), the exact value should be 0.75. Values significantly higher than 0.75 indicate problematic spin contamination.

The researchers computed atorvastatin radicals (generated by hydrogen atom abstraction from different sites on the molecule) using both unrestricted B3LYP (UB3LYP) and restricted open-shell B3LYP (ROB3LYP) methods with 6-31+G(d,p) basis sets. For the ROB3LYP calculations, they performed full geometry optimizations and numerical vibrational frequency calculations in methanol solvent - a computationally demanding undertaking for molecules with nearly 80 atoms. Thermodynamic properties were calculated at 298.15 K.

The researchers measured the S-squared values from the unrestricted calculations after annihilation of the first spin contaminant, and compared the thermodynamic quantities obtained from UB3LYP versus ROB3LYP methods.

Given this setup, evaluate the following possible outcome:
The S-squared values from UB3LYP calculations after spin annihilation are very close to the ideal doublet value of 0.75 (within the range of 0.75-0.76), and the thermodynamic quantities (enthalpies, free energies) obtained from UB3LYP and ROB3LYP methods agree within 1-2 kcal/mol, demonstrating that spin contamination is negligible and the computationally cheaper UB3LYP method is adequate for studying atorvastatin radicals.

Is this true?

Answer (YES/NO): NO